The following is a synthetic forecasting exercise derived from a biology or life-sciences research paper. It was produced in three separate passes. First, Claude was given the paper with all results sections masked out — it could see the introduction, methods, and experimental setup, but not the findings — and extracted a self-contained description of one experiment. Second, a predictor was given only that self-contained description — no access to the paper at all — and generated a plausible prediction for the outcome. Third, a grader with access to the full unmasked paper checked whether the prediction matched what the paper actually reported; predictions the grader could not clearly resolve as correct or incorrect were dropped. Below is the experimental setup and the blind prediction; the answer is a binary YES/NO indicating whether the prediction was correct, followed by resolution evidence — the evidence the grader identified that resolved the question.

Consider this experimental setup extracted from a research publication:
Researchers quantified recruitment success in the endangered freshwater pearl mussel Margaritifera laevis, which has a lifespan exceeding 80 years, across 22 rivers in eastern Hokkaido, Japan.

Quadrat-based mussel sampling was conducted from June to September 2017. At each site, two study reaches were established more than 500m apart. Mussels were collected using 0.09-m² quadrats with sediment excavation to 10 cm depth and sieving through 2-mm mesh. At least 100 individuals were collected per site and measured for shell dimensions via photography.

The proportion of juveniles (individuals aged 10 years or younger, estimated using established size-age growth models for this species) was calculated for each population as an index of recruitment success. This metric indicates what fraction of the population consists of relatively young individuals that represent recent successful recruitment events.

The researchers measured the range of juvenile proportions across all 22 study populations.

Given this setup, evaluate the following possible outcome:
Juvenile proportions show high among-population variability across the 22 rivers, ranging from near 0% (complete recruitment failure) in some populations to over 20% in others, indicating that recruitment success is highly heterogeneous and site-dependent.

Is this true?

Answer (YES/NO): NO